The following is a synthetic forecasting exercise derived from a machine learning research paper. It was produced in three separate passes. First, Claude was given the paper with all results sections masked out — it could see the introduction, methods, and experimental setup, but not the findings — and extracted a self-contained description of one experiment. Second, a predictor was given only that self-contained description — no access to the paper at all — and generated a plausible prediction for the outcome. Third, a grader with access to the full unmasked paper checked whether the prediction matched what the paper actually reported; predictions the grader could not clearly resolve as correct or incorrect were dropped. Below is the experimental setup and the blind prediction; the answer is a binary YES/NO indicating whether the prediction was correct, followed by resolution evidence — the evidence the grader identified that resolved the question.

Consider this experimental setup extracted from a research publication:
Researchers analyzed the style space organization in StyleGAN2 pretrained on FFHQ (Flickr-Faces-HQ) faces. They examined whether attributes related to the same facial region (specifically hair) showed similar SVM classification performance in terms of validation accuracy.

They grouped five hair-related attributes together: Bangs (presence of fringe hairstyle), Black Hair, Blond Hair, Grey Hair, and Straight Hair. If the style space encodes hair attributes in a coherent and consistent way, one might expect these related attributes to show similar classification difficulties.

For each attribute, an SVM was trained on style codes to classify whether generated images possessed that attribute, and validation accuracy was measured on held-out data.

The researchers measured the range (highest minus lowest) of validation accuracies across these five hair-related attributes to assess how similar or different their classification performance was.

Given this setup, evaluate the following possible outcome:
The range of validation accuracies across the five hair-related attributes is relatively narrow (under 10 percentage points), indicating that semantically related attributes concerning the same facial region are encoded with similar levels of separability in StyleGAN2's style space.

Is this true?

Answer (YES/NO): NO